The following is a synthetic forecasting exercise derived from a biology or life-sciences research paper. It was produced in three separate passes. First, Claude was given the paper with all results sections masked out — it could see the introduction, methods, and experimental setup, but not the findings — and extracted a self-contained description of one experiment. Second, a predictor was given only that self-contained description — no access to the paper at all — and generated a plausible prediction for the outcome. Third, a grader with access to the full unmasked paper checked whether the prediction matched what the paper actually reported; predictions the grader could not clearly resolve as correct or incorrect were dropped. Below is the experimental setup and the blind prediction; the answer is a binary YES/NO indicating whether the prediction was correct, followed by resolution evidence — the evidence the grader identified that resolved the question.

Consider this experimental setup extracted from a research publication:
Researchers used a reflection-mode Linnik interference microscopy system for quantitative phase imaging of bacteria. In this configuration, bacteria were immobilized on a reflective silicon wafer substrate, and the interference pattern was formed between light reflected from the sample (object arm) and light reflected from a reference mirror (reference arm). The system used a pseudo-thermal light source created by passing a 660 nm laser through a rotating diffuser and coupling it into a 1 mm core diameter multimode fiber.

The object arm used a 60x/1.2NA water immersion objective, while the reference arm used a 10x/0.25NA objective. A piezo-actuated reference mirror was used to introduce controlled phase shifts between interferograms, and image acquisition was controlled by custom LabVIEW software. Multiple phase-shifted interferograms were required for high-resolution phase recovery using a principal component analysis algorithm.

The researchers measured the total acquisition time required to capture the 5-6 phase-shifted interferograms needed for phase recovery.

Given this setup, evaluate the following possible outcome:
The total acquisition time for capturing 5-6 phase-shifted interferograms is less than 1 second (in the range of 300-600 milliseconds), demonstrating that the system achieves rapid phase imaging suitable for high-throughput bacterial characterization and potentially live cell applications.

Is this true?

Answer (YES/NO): YES